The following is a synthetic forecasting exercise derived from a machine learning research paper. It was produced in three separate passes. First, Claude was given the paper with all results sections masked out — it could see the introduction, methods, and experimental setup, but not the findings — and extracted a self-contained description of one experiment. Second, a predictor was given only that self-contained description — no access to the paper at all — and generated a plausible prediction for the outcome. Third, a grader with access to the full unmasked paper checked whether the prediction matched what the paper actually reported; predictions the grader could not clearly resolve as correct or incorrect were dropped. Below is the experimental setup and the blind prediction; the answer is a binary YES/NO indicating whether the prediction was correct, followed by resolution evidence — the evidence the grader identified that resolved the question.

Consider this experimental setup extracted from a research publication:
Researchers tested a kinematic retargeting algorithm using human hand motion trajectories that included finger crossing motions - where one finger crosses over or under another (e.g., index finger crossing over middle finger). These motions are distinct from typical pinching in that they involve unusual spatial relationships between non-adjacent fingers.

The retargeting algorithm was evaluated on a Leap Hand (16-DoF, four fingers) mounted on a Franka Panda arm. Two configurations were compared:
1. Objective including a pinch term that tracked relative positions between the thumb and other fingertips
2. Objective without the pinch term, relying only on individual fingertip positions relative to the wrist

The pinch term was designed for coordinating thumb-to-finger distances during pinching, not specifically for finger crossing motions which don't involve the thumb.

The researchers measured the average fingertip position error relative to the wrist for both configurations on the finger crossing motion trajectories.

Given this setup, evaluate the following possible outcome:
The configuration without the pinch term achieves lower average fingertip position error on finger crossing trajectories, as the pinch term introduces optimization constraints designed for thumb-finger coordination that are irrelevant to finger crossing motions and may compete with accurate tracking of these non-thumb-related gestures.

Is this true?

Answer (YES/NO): NO